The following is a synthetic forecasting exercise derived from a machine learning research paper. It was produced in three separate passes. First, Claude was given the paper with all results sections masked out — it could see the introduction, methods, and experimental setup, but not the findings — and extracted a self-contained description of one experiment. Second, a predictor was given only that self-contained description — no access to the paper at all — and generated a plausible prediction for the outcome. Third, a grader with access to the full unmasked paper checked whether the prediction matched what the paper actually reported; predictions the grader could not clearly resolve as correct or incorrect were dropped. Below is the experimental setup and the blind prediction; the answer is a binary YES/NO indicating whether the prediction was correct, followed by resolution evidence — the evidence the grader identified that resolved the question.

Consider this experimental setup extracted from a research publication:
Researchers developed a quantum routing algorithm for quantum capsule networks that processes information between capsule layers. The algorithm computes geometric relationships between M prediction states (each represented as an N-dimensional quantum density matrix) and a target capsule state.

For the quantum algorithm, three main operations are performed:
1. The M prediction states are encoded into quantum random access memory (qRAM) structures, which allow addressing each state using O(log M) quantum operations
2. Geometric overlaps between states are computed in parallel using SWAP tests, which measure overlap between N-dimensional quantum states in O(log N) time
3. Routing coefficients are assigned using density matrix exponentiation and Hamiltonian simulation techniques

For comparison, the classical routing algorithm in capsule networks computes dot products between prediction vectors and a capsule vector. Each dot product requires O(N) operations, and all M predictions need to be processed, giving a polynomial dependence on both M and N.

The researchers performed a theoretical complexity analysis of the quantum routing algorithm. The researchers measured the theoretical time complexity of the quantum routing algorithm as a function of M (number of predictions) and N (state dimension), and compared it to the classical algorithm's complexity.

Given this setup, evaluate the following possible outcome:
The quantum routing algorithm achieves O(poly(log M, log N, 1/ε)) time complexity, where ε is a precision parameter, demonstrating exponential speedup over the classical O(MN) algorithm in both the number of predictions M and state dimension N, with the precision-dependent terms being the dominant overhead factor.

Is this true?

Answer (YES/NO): NO